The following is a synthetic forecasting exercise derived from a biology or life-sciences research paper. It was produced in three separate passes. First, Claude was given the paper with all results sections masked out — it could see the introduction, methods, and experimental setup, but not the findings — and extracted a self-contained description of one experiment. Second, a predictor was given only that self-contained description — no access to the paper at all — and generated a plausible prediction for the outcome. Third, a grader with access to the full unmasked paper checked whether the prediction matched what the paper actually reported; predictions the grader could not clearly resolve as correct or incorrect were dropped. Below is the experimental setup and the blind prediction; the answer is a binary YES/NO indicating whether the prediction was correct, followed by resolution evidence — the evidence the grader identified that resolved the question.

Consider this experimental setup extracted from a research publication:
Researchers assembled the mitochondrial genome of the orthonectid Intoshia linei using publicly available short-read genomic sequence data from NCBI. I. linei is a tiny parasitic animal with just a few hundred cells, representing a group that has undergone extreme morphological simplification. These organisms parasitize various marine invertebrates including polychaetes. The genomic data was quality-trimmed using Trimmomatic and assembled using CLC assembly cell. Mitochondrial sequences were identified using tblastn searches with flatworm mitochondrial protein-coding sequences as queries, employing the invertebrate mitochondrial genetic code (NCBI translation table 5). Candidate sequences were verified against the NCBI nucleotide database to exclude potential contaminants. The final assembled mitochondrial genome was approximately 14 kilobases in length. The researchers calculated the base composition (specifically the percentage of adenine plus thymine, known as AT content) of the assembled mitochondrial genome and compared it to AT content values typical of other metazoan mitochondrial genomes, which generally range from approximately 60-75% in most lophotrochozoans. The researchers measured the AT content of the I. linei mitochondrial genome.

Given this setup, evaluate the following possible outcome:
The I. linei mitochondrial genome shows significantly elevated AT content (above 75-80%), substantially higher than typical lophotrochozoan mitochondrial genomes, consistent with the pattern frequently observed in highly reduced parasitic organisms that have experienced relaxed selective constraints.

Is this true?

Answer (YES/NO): YES